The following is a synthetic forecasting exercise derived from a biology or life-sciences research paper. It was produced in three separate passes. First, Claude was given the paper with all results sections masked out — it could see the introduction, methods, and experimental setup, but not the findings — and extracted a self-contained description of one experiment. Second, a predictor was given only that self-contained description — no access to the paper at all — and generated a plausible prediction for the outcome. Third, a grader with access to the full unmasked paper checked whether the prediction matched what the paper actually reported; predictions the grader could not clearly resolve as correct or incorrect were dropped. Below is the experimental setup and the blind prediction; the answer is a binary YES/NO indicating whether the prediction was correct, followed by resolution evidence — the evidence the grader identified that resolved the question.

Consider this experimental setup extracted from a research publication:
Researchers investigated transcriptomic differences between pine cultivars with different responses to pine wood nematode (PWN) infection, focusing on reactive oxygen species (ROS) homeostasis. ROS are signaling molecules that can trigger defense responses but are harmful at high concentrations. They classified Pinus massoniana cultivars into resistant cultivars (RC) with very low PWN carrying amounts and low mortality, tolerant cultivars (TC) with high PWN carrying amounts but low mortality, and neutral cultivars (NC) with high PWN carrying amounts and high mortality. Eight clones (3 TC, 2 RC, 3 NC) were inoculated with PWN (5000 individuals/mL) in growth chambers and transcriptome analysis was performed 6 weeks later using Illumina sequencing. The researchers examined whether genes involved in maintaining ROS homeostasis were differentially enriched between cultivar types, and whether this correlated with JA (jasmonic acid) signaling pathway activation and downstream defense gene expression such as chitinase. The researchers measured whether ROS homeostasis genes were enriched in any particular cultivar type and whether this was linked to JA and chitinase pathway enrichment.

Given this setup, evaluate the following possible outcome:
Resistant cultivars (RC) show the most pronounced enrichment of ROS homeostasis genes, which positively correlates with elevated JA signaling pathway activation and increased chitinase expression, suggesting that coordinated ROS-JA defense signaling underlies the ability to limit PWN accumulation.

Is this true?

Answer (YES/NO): YES